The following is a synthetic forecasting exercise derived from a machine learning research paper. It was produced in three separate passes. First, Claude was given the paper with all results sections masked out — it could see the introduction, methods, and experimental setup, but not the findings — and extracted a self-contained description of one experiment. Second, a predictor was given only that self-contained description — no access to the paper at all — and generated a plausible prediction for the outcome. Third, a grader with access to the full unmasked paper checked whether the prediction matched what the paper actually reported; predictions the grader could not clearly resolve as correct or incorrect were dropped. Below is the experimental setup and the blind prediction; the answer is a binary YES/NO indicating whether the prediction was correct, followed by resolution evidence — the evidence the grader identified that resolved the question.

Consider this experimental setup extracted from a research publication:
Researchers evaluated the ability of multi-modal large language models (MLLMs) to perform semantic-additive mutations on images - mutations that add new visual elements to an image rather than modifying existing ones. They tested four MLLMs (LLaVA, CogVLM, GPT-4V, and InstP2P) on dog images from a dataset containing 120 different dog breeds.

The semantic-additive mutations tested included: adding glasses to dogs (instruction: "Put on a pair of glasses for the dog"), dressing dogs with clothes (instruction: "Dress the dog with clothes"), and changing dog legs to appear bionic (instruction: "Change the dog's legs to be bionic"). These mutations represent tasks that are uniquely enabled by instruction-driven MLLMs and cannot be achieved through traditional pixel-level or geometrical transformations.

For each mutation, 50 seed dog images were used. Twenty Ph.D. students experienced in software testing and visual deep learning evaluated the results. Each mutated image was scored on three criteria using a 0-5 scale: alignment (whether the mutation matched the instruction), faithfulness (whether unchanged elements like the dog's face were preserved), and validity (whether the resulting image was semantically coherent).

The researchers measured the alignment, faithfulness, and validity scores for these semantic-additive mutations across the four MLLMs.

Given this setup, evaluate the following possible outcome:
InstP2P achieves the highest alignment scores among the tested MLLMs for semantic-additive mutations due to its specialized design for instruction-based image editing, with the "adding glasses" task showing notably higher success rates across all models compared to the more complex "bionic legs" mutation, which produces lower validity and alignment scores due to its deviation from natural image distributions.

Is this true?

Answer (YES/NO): NO